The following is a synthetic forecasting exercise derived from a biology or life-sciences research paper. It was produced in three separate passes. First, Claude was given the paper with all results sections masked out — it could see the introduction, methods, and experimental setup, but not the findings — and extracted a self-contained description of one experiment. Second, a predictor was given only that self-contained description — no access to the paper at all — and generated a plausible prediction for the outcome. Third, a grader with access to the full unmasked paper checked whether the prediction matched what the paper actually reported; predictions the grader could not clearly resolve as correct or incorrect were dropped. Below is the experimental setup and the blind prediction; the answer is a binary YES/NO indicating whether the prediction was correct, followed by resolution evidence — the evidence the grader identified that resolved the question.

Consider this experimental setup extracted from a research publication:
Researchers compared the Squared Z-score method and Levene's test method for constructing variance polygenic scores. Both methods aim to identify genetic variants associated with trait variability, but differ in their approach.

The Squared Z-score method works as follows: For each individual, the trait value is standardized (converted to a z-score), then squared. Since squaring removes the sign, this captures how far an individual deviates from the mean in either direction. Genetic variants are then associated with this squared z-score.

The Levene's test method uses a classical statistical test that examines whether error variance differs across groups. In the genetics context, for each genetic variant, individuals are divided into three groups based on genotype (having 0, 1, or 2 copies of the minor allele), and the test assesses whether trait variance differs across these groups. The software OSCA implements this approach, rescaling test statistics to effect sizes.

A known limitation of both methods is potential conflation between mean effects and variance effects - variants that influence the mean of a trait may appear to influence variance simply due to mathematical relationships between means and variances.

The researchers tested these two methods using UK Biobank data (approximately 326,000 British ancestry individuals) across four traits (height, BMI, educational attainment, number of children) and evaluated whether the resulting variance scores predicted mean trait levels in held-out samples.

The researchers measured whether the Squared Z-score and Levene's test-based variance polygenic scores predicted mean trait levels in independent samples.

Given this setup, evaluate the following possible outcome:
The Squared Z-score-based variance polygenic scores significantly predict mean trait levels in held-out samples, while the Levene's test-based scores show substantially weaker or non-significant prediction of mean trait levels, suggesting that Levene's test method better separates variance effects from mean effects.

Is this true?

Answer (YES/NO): NO